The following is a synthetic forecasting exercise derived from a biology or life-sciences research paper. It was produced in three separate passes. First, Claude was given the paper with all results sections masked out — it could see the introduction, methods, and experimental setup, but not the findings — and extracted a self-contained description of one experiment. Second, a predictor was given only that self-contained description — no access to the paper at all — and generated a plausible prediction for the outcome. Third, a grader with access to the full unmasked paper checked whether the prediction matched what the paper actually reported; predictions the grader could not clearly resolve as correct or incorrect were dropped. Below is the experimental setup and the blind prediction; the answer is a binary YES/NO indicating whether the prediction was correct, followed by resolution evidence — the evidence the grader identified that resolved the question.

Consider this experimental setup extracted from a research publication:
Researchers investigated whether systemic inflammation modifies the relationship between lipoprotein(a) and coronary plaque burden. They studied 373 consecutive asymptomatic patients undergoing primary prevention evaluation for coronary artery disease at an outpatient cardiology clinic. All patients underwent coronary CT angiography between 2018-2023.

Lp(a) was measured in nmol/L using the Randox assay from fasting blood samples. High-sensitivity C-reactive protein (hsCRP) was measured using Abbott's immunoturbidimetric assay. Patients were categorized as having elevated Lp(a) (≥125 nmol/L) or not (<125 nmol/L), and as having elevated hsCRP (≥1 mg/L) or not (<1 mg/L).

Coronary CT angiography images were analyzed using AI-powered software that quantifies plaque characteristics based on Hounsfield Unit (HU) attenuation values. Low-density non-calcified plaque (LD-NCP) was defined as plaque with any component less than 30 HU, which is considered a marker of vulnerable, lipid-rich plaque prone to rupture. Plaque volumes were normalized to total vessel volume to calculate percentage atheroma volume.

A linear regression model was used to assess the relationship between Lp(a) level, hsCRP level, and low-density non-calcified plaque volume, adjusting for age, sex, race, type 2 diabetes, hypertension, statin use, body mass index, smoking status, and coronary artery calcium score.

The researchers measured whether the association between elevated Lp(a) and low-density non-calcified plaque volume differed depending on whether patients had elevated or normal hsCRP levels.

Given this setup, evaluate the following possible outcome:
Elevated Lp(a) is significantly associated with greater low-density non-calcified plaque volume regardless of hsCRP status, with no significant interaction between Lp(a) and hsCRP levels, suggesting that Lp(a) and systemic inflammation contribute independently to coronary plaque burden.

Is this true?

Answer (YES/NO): NO